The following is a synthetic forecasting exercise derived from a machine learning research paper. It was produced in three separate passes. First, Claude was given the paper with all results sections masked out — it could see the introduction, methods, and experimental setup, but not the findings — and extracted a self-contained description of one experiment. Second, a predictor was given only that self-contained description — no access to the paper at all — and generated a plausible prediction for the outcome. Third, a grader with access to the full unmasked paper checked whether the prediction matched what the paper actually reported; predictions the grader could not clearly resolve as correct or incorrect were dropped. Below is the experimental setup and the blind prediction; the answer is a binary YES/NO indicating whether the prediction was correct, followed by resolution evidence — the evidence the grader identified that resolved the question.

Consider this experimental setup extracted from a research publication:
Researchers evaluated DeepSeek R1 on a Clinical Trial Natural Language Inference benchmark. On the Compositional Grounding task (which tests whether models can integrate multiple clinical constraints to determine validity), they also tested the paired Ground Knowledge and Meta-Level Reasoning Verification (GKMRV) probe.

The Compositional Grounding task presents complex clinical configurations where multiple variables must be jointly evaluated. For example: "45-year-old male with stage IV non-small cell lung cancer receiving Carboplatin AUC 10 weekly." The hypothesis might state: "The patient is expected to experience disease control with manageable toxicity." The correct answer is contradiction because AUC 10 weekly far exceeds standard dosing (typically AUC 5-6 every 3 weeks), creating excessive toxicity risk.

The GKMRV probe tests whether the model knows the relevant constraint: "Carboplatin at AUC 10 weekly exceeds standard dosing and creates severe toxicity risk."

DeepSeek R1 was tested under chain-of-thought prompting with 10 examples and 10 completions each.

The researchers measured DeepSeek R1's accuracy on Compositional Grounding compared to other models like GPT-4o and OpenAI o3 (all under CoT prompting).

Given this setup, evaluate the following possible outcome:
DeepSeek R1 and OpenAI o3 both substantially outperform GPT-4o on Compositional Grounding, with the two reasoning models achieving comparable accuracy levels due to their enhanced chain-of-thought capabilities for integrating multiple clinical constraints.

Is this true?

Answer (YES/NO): NO